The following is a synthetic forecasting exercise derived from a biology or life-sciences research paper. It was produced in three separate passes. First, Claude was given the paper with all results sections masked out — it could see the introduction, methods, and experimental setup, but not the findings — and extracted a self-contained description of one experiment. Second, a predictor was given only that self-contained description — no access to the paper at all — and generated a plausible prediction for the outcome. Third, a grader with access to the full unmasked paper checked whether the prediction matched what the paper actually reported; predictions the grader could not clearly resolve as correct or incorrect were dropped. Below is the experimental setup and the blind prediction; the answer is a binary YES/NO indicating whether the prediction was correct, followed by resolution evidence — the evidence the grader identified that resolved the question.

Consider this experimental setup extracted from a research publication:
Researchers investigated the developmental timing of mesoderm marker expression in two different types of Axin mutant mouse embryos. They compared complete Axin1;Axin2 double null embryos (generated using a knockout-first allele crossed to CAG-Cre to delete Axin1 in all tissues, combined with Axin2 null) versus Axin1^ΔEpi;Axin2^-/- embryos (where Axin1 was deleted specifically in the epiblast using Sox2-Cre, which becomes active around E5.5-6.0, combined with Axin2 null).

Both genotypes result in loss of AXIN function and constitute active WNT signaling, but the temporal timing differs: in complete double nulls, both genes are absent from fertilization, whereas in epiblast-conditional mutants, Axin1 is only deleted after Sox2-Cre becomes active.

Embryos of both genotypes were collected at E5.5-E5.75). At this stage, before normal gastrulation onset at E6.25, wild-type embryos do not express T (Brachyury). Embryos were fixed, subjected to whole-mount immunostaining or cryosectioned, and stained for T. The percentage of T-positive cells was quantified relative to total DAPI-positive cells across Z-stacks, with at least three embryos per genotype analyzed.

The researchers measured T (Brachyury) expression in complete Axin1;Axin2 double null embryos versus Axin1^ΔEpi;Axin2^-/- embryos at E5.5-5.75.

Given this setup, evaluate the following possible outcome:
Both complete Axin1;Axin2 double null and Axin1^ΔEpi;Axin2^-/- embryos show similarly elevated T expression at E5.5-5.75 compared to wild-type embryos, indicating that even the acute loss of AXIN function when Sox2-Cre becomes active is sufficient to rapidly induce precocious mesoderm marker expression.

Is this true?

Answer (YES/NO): NO